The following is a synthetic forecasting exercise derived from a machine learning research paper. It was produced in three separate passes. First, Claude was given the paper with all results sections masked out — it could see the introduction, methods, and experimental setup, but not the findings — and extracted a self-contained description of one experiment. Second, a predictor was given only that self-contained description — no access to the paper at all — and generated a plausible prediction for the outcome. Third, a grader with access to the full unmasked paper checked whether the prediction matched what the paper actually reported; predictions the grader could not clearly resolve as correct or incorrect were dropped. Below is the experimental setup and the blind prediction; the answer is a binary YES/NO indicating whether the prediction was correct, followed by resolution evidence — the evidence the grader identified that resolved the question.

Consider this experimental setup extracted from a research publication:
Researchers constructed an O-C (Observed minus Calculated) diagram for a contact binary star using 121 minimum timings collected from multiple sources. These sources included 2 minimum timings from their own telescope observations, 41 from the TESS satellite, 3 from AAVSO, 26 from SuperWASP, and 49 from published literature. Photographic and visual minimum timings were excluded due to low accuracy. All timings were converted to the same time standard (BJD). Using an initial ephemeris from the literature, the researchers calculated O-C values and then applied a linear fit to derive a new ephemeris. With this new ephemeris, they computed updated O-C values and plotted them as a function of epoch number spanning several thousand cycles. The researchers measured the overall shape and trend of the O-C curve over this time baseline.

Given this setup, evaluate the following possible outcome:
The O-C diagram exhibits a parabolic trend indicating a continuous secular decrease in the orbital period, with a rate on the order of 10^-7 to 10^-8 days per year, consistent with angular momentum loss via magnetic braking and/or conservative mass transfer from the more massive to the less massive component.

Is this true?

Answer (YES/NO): NO